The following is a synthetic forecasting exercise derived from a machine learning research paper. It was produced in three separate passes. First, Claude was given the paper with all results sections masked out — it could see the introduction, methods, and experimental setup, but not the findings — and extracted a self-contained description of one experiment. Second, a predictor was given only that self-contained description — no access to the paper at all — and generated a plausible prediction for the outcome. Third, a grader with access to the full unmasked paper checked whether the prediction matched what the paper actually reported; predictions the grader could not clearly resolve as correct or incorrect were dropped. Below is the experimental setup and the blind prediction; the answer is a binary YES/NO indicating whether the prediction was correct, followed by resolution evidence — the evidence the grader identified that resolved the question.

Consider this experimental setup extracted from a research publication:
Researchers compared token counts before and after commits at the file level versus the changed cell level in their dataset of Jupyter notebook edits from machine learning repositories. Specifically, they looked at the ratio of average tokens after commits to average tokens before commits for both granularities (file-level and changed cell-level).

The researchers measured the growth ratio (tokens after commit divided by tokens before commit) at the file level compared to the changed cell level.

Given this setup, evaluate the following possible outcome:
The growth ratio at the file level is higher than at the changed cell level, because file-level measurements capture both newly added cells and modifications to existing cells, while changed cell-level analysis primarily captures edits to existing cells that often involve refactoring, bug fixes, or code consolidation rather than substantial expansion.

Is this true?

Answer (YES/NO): NO